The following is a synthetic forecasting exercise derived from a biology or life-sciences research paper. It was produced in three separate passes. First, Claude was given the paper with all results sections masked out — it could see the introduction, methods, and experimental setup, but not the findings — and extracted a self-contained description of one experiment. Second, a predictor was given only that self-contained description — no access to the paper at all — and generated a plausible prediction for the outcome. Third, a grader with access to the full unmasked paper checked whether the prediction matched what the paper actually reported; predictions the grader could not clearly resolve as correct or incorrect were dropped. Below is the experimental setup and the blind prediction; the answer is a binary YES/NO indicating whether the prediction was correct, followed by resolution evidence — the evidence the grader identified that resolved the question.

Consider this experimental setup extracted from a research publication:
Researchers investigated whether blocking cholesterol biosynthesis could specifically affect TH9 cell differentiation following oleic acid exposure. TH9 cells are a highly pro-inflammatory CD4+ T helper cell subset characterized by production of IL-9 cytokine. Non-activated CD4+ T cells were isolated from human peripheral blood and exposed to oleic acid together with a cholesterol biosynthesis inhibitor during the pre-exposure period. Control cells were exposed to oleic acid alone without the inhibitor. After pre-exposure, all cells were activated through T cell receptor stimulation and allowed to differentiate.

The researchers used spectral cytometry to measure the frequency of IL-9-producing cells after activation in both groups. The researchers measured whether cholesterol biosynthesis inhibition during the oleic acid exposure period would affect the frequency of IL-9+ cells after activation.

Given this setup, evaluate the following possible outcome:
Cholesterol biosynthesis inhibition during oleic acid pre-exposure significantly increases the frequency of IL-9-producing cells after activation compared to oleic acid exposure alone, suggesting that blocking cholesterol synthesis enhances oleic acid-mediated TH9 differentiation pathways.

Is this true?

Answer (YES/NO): NO